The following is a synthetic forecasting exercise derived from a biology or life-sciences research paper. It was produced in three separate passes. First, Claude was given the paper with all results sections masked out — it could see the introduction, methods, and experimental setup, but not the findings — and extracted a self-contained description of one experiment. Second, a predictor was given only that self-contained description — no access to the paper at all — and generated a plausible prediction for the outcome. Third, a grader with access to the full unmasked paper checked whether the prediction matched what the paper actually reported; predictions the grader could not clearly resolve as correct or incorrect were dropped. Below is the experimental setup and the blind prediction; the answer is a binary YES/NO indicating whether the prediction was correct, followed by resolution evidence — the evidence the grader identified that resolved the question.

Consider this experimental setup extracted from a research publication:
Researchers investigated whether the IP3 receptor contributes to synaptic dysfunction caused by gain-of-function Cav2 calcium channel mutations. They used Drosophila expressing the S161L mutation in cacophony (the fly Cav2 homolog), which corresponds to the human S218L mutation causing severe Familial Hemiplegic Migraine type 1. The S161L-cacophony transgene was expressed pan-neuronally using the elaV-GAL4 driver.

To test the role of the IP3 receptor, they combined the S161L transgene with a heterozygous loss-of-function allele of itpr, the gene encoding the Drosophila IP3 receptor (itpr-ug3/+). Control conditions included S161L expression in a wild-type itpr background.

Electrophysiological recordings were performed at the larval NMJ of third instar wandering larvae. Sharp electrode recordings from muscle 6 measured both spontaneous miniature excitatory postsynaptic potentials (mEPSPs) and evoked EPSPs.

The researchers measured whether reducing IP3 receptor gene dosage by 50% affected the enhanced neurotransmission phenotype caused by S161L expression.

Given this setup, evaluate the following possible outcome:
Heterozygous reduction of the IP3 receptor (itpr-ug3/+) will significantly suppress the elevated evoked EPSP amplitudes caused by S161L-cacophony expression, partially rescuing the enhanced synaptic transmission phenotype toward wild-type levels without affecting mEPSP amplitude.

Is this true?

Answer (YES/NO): NO